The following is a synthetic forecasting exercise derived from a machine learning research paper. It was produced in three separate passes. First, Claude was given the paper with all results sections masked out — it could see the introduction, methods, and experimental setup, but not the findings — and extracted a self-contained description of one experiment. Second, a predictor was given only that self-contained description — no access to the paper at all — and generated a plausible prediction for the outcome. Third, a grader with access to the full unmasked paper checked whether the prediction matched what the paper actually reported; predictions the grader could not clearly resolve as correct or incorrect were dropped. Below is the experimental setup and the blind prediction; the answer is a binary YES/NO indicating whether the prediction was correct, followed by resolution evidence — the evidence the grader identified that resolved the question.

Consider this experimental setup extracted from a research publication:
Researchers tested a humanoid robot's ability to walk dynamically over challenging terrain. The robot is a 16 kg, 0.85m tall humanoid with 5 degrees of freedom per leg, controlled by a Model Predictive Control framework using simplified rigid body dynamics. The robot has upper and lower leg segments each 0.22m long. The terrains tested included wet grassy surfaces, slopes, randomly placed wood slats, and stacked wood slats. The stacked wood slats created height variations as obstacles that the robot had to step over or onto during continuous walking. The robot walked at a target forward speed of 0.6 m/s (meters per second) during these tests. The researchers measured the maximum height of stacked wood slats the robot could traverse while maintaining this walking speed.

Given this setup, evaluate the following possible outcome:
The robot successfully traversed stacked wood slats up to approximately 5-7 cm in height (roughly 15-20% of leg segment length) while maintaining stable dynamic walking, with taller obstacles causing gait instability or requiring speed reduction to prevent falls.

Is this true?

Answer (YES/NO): NO